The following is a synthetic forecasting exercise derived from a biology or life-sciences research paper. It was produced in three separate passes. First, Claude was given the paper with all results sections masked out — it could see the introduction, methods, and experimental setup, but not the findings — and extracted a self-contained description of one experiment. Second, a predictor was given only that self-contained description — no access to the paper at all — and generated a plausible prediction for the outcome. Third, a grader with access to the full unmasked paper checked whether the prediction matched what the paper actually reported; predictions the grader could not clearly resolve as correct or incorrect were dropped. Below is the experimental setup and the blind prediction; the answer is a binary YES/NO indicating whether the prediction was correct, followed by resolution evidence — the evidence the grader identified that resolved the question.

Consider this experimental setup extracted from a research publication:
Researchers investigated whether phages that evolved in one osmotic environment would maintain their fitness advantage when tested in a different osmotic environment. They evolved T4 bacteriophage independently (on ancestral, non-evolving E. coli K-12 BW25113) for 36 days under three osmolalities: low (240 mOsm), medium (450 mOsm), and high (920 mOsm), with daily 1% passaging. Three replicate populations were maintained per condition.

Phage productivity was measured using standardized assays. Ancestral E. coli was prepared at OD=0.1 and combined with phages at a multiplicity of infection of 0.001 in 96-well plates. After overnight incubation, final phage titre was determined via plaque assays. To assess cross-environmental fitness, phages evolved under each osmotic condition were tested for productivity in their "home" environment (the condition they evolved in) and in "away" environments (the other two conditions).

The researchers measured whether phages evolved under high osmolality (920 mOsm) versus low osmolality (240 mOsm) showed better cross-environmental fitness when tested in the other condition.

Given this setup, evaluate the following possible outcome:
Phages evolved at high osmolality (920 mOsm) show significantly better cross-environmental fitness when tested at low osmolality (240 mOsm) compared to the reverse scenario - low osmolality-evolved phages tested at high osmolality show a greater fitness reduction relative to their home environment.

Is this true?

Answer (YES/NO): YES